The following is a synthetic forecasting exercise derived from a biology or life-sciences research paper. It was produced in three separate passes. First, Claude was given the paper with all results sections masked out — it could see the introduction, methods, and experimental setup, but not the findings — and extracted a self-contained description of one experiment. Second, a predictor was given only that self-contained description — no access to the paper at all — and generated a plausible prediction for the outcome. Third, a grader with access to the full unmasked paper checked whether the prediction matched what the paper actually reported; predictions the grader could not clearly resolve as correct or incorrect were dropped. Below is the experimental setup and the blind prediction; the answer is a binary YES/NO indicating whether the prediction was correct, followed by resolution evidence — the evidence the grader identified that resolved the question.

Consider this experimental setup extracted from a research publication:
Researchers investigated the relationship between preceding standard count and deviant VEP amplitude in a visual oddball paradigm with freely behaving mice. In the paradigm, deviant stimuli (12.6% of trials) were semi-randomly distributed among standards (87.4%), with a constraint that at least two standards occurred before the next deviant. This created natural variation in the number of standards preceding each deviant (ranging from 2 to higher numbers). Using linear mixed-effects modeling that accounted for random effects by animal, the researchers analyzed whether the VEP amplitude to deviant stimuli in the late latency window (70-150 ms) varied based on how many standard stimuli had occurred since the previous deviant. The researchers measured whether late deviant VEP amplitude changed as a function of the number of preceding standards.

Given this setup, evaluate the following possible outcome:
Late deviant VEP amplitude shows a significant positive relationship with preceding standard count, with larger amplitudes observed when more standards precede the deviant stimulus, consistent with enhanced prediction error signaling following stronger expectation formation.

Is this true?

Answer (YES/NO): NO